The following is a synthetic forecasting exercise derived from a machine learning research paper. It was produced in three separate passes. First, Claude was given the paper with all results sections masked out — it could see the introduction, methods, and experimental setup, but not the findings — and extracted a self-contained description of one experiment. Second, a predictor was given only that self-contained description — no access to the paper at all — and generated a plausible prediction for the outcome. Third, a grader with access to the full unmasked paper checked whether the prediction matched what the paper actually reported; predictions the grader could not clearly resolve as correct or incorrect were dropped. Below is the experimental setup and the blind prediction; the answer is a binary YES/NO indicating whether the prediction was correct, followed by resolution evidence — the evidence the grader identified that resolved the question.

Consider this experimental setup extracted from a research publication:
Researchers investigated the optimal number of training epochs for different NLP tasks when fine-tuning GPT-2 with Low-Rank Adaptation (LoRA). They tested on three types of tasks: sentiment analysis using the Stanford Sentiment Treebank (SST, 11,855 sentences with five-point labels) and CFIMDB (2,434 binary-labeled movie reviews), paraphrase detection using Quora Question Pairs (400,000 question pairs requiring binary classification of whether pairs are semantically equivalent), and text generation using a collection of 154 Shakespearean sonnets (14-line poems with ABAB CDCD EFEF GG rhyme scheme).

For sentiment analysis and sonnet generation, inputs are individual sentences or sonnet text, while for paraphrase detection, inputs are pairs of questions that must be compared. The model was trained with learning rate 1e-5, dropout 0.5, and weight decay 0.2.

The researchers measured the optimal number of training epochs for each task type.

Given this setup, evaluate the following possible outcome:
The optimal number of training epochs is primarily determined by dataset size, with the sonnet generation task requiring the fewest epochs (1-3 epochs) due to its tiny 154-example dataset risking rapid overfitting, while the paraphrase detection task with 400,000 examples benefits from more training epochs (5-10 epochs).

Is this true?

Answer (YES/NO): NO